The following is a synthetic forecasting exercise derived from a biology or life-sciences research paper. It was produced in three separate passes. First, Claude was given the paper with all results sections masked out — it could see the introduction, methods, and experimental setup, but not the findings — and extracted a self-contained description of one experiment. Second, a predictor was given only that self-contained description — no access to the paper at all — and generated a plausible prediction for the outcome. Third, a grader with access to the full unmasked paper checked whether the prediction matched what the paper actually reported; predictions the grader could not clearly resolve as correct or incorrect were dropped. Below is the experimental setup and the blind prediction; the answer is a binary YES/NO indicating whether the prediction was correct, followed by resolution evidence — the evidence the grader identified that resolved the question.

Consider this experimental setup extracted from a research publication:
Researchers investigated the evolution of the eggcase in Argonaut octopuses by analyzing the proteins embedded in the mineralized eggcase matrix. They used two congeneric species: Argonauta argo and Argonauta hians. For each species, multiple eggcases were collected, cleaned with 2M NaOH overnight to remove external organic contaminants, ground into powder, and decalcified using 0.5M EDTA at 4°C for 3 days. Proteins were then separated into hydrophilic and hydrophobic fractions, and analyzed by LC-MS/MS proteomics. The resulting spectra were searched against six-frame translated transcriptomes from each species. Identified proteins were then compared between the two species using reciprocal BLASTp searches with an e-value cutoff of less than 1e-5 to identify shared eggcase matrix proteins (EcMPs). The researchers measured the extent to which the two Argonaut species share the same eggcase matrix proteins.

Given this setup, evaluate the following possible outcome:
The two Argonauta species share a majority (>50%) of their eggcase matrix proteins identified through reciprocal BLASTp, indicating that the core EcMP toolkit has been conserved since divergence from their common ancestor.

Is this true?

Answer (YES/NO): YES